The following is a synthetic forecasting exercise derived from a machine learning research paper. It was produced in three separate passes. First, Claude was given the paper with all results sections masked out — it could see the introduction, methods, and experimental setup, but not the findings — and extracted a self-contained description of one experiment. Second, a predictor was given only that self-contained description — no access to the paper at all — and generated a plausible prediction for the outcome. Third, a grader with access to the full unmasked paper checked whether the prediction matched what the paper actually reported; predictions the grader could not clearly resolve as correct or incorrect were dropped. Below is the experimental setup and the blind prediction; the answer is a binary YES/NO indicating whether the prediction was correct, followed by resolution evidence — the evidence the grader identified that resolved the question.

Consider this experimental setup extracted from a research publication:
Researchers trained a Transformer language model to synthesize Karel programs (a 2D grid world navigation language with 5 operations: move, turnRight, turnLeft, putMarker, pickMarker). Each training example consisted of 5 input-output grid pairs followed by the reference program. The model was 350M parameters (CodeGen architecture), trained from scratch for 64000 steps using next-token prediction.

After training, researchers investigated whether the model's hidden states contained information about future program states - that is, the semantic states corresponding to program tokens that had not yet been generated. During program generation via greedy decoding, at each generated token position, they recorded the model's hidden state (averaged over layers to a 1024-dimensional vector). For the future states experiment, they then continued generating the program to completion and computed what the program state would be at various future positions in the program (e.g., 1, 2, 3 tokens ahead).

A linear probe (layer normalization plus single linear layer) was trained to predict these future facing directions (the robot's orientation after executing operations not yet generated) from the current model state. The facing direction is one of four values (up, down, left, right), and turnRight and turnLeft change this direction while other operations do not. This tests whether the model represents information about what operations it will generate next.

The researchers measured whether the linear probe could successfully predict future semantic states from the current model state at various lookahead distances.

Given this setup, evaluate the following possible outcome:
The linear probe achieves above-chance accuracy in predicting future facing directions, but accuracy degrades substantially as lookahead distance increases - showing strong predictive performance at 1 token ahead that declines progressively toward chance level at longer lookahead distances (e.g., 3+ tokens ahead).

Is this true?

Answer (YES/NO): NO